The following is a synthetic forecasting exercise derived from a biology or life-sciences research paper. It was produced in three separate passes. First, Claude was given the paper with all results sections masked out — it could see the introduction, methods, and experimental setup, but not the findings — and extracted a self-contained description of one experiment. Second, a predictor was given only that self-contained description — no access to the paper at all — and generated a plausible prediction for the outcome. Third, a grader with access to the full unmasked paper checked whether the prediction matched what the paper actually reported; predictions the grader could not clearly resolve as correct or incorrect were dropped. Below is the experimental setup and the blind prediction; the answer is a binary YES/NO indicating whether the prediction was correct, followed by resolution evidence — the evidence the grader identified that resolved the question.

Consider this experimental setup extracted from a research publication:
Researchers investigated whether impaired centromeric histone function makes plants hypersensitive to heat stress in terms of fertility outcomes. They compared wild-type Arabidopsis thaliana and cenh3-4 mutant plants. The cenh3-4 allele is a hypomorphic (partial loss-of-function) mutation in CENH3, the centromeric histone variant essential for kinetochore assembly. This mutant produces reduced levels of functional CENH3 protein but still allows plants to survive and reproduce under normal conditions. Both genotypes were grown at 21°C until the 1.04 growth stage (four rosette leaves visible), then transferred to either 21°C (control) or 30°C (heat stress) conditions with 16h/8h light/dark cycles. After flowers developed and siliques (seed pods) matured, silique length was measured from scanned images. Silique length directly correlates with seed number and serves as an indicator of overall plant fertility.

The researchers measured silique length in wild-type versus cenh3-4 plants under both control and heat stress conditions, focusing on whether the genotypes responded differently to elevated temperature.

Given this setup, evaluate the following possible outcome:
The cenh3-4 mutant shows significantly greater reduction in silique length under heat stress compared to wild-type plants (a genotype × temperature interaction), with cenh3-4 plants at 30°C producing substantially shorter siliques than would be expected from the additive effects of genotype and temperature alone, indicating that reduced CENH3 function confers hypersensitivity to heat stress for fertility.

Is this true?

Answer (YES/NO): NO